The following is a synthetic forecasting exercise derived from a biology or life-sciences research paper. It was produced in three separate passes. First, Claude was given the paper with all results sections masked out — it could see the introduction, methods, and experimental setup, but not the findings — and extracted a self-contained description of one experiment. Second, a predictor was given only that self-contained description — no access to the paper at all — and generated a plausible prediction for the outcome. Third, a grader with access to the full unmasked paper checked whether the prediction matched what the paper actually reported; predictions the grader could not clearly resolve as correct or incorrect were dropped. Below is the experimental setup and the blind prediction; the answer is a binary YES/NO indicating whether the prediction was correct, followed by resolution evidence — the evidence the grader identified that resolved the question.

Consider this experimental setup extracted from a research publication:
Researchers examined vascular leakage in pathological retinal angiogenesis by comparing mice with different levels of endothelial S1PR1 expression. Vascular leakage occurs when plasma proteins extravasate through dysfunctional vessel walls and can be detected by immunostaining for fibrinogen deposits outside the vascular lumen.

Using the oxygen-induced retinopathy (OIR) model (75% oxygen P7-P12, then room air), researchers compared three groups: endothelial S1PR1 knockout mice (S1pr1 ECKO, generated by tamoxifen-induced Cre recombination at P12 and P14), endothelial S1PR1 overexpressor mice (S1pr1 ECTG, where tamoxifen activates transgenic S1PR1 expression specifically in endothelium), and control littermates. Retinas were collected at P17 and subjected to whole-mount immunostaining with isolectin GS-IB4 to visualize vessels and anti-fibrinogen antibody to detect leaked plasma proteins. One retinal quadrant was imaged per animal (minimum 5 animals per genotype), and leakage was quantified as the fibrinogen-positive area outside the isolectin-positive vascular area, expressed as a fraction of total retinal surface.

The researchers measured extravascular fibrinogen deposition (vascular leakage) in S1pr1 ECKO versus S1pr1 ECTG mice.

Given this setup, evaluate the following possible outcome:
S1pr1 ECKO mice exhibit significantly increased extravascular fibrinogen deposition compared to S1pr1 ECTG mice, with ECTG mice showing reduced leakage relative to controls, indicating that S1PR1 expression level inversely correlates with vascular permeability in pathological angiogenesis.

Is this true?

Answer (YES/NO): YES